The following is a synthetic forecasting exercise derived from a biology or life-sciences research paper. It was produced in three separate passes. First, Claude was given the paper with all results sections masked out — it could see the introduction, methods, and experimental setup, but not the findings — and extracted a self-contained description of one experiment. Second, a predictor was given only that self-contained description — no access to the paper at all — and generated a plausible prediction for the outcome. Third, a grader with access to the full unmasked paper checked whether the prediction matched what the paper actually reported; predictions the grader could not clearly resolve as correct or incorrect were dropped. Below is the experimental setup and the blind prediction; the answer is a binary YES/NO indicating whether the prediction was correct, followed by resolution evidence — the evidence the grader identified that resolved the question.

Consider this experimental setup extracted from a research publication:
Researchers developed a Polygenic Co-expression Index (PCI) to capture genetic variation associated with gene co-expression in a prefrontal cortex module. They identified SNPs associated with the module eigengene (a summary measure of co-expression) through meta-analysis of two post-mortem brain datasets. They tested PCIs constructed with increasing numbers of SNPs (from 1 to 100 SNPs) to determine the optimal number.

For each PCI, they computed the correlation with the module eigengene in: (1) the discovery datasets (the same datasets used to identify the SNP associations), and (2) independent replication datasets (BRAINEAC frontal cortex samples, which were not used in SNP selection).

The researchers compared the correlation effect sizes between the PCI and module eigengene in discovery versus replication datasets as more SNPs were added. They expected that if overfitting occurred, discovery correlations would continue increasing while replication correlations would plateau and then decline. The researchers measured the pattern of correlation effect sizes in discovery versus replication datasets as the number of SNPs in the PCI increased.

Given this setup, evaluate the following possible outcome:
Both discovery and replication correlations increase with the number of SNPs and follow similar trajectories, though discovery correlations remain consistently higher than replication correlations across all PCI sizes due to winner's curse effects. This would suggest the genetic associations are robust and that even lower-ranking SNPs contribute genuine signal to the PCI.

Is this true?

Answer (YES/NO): NO